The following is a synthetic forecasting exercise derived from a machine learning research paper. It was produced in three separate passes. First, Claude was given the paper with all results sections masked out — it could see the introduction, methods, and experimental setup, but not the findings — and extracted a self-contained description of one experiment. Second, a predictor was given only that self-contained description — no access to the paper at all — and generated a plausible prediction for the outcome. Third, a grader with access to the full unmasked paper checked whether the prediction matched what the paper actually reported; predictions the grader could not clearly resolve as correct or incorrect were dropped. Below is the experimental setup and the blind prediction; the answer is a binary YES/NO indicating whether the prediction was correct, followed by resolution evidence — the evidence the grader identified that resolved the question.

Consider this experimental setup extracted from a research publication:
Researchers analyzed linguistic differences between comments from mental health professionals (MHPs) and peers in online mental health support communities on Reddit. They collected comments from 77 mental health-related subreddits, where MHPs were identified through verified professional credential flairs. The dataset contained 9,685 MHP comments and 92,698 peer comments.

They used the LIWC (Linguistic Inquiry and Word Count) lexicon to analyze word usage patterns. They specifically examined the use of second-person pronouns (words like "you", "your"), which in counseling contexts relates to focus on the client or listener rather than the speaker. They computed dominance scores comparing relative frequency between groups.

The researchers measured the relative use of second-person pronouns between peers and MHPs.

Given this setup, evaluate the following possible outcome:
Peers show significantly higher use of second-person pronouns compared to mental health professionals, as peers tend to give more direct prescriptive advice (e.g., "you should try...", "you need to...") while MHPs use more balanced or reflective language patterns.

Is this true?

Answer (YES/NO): NO